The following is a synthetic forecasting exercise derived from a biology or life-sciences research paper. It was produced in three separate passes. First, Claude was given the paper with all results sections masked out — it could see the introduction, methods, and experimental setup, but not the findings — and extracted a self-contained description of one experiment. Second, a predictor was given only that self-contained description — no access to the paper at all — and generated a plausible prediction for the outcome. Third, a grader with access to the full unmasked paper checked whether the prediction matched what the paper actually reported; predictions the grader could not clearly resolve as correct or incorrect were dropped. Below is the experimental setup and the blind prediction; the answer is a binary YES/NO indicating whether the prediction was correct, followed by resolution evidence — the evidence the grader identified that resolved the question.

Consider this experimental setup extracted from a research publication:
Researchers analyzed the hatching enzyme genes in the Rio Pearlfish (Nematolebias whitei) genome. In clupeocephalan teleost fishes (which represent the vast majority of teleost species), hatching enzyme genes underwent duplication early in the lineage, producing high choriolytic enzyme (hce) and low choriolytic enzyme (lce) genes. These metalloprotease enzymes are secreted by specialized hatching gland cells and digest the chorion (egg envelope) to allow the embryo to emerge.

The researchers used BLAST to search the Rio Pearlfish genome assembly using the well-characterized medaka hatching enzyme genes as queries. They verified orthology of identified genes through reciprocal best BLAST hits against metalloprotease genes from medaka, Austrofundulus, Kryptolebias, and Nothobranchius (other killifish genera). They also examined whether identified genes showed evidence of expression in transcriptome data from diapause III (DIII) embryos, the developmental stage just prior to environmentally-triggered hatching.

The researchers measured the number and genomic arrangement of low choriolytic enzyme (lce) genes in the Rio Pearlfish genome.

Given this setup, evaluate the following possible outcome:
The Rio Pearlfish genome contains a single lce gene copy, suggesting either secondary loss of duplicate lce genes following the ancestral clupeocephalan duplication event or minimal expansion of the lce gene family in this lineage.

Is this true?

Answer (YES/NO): NO